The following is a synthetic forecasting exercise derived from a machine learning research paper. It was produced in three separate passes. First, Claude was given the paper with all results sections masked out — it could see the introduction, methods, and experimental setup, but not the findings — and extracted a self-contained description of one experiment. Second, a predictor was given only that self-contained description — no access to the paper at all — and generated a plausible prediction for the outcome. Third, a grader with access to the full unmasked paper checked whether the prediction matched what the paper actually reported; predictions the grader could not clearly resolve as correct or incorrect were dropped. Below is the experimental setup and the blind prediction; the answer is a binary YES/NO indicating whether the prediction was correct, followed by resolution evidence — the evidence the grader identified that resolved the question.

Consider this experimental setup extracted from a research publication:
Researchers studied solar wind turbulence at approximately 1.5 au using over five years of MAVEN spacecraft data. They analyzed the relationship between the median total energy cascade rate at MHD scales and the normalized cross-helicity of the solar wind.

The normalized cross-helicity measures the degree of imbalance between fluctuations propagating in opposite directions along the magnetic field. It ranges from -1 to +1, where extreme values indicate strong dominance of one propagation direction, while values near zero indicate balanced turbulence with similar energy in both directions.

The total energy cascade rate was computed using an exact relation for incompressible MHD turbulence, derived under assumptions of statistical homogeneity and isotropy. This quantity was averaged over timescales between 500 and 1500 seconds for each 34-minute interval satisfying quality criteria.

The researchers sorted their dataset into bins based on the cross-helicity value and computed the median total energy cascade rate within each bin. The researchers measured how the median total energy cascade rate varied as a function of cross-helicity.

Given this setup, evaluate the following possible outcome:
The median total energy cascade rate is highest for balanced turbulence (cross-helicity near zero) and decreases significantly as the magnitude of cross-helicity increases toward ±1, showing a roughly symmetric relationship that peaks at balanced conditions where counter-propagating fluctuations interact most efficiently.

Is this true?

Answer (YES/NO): NO